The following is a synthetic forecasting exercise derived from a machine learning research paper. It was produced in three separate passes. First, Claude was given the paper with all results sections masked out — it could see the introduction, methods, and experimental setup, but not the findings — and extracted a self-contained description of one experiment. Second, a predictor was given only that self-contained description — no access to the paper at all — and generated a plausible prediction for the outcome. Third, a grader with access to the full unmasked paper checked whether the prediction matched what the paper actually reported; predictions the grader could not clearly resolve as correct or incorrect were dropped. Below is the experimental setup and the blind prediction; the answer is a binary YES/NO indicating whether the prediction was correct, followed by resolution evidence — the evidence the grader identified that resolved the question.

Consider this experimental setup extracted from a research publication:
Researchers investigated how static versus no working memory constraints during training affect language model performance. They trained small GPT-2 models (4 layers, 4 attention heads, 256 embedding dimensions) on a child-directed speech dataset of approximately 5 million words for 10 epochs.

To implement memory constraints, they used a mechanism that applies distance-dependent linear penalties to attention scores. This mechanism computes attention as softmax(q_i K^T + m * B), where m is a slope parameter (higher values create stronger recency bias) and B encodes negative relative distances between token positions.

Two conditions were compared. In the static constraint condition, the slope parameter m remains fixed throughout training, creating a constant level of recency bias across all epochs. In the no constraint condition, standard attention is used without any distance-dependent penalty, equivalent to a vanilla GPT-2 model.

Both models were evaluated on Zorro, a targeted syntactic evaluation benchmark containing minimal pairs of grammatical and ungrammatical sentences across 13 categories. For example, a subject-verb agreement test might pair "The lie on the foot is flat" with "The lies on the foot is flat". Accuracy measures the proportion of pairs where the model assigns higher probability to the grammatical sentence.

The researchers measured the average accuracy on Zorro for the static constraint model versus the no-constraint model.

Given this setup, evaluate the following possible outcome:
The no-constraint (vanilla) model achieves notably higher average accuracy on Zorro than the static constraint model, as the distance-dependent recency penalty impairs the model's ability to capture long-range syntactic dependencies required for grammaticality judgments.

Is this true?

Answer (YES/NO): NO